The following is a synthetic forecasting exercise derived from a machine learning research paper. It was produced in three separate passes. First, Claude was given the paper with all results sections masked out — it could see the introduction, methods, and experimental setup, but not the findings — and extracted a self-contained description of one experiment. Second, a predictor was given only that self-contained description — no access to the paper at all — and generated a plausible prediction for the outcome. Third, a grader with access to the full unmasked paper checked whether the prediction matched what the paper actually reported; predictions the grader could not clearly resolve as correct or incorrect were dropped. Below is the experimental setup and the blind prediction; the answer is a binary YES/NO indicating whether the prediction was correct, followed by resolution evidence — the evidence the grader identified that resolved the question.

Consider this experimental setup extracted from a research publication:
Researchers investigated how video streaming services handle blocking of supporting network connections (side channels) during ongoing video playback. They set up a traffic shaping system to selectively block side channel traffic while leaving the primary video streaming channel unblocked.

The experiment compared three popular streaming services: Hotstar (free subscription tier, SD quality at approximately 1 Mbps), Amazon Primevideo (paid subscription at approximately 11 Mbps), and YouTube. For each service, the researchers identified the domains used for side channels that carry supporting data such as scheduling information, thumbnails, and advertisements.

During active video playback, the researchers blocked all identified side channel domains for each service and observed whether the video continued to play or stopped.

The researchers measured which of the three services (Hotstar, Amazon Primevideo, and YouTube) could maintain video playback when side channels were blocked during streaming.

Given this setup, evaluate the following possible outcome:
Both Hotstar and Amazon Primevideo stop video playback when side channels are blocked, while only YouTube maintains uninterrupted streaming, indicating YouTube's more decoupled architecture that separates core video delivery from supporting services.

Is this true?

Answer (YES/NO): NO